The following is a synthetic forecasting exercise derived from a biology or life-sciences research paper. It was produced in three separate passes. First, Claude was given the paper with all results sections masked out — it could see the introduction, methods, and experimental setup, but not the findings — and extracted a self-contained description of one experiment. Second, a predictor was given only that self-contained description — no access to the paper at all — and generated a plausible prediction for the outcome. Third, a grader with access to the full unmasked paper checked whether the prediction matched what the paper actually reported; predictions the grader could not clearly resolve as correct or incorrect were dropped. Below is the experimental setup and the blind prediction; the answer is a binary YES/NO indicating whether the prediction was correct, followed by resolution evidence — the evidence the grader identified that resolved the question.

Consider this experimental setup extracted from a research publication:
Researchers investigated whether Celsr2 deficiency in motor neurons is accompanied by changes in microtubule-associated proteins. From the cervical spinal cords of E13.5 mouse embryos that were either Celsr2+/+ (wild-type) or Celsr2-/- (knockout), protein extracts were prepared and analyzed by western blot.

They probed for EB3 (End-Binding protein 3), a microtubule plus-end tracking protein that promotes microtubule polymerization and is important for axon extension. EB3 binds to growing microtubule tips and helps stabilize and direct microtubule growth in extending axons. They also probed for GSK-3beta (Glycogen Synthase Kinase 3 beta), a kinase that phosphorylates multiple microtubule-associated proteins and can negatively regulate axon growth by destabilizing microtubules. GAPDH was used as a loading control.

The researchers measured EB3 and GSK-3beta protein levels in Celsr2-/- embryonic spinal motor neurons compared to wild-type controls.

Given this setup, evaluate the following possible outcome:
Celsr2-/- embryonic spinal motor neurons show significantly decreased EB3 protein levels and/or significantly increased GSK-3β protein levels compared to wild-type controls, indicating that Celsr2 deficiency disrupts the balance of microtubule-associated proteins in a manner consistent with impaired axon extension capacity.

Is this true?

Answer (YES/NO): NO